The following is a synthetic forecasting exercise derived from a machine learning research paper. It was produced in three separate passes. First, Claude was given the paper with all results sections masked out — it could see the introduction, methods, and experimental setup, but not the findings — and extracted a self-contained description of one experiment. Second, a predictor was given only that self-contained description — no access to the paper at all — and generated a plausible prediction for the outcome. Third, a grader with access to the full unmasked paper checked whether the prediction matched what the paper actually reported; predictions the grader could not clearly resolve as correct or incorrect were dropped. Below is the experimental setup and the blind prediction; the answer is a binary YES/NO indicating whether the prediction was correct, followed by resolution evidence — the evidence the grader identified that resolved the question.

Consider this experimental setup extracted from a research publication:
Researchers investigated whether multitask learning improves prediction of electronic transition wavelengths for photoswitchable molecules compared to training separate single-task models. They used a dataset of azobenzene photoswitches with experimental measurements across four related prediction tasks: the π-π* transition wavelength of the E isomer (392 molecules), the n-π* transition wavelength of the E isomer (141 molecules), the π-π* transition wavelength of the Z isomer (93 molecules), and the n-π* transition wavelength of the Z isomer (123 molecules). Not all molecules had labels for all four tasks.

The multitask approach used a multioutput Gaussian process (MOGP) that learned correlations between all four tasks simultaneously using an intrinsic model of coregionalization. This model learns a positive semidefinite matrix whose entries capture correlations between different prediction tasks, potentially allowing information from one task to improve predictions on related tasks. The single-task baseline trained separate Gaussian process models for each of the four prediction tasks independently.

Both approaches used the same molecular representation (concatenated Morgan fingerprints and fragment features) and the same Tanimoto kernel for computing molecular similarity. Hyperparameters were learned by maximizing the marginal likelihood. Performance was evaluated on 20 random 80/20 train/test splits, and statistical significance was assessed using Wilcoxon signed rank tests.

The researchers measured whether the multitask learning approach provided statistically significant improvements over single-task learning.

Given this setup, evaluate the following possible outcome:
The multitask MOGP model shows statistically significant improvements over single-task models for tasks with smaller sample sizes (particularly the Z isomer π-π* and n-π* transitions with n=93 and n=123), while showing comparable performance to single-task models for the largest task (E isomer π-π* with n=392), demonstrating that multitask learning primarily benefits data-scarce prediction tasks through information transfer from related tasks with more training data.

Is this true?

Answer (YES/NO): NO